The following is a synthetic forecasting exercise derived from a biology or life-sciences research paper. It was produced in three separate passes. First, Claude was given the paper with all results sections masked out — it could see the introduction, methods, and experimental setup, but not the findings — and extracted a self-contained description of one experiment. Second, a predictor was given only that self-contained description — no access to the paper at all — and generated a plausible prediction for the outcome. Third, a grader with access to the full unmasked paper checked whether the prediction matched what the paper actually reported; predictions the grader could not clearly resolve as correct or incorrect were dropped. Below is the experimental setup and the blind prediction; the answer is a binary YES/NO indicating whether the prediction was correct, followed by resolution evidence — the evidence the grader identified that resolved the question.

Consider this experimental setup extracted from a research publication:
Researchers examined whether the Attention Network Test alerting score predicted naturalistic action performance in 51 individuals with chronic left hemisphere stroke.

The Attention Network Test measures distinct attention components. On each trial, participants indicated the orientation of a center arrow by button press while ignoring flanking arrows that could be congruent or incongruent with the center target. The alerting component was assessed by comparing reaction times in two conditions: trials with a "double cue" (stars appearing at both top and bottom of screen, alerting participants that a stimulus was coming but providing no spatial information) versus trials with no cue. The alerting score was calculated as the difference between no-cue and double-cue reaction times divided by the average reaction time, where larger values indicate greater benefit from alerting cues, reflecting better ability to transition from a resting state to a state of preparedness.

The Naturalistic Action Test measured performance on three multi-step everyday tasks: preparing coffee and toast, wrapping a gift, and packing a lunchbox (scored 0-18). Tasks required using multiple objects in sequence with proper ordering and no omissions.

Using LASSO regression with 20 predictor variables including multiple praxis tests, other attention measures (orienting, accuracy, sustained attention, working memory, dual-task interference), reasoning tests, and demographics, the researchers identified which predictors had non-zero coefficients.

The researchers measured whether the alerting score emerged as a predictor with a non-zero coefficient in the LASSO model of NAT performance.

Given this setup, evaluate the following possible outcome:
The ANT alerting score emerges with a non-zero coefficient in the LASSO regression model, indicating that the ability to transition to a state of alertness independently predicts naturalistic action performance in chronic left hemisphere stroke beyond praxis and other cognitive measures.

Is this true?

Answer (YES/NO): NO